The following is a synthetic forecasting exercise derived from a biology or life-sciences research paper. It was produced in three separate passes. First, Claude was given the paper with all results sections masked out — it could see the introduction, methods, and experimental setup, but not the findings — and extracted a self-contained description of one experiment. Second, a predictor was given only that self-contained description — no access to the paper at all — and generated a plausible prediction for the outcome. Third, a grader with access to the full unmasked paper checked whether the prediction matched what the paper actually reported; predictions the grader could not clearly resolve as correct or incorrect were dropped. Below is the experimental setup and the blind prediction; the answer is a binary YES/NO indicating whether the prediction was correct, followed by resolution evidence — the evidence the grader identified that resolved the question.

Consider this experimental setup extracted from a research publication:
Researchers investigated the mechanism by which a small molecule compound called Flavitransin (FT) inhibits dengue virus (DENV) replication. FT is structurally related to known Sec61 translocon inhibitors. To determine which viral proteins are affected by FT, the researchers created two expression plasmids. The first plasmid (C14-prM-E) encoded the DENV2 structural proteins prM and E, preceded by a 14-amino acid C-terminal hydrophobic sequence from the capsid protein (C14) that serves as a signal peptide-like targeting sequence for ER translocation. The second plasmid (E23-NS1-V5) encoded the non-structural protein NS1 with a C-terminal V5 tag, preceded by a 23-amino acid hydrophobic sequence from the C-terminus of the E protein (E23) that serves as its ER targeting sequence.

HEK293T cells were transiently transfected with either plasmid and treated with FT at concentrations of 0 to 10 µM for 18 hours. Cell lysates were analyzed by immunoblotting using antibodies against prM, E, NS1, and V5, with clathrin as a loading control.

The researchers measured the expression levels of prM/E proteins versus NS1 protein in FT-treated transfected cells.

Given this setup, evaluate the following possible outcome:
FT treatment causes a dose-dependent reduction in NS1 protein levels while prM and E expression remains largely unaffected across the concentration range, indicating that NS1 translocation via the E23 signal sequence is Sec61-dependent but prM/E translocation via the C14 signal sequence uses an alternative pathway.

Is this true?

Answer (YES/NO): NO